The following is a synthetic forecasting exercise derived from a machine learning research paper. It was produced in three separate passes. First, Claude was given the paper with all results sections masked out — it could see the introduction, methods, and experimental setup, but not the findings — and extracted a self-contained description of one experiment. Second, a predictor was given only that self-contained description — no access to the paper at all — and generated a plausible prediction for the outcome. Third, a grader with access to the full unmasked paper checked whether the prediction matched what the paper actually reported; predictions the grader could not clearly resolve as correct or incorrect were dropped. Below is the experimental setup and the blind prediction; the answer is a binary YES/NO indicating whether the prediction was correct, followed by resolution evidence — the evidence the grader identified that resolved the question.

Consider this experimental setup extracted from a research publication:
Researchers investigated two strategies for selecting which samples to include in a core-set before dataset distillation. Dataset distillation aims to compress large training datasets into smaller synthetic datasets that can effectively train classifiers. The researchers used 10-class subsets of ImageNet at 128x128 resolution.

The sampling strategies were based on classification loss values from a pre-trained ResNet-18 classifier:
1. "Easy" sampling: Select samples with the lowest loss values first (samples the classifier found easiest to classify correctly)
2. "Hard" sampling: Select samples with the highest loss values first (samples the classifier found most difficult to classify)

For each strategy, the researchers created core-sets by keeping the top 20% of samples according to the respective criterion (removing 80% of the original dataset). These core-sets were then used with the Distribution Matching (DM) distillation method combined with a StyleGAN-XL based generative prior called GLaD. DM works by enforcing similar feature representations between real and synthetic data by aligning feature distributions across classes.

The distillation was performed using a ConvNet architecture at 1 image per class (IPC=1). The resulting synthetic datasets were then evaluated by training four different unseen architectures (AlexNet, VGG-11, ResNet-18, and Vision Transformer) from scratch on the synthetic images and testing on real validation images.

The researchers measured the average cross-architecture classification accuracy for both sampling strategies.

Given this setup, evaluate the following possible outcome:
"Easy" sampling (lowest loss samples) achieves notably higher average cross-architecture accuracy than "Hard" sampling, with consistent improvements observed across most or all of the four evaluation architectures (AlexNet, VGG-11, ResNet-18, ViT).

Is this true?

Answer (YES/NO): YES